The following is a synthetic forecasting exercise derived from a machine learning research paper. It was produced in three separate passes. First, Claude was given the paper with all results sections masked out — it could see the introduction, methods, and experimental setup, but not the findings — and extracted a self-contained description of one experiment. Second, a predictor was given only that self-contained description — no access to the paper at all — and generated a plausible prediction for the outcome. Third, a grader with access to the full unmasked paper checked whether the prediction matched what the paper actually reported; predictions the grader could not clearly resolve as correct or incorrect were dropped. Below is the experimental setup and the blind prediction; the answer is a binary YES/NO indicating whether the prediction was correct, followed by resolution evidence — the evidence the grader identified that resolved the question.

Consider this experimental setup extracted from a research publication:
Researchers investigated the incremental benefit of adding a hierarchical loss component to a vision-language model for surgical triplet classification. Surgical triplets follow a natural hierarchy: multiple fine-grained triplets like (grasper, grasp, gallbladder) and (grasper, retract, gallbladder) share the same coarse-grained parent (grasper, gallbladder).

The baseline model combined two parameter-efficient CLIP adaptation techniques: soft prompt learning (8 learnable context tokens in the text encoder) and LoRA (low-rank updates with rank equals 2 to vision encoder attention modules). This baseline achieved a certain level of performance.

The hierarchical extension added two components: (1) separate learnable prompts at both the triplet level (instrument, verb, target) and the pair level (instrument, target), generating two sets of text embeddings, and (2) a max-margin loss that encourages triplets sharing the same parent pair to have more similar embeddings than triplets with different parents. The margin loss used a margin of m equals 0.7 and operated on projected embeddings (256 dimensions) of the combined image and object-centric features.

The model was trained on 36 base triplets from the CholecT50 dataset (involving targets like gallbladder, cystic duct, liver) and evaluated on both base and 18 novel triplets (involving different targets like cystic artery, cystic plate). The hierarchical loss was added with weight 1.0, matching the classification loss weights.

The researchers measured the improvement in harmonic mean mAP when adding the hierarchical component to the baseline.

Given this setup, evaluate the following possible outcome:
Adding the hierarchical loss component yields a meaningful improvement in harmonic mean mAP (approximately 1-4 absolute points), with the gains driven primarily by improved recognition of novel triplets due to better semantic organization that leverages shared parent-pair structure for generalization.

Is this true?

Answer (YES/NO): YES